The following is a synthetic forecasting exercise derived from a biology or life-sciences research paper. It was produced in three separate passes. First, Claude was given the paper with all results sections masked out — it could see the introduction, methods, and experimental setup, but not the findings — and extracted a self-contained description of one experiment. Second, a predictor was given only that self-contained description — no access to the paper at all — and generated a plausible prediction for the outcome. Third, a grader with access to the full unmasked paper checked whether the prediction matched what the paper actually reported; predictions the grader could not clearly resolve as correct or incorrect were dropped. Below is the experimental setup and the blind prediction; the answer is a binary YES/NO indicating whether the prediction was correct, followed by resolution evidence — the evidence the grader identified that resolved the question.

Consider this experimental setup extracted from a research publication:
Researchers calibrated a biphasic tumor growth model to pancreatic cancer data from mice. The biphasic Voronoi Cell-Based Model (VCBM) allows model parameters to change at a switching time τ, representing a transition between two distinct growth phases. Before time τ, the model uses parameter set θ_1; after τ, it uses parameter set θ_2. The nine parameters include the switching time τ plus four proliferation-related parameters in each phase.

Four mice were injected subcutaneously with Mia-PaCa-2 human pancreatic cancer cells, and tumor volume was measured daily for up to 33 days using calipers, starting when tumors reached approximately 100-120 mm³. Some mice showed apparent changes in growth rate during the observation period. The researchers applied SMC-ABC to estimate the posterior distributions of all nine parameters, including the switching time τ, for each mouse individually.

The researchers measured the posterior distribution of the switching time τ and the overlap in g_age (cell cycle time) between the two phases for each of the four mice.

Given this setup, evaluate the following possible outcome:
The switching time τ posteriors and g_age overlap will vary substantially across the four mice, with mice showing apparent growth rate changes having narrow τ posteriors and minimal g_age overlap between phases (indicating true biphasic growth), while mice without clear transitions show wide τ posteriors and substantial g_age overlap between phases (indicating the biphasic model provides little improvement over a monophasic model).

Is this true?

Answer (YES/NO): YES